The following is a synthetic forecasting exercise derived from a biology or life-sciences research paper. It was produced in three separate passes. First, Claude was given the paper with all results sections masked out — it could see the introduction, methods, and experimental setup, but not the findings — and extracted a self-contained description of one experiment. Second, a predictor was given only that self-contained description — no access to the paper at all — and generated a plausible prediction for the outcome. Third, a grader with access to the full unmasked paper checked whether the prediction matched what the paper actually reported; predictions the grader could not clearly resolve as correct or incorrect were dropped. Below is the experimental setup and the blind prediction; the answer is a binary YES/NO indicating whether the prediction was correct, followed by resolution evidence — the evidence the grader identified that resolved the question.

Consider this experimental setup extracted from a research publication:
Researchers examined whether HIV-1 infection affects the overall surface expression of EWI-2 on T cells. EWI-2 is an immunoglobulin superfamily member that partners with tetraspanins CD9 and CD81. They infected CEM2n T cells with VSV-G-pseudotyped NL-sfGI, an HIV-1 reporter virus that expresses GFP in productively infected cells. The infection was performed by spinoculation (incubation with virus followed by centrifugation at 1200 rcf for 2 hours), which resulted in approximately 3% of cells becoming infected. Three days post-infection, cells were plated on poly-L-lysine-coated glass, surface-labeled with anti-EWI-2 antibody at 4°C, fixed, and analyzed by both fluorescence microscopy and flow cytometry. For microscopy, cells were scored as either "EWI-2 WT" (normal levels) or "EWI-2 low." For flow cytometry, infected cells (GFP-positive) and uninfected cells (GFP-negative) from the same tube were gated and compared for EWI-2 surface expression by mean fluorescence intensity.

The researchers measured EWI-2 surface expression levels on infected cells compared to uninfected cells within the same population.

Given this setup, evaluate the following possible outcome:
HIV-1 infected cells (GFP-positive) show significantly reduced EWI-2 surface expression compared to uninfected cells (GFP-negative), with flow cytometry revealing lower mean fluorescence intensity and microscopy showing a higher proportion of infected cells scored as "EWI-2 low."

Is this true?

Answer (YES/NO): YES